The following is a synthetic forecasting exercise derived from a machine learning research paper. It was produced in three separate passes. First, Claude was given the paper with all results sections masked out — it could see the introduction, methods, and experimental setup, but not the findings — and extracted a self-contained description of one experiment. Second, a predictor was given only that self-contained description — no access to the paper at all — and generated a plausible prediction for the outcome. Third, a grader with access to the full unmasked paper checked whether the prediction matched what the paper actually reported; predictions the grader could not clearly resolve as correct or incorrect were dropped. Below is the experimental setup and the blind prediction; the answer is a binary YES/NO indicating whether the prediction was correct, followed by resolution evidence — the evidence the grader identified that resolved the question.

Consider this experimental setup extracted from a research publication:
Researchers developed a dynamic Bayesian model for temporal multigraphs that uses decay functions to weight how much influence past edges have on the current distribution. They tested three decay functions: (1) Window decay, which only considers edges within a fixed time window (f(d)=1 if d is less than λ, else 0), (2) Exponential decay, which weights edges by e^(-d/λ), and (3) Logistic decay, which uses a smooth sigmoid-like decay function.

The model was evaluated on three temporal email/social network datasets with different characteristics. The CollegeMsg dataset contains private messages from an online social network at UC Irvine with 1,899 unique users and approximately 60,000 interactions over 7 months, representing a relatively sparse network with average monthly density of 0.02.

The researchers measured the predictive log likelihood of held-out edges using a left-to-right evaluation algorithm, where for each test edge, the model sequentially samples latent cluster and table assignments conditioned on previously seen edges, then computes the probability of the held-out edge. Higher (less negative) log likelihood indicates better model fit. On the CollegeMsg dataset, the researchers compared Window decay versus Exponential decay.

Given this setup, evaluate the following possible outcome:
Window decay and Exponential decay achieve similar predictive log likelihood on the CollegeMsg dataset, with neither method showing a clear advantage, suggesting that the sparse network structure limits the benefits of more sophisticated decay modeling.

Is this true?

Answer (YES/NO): NO